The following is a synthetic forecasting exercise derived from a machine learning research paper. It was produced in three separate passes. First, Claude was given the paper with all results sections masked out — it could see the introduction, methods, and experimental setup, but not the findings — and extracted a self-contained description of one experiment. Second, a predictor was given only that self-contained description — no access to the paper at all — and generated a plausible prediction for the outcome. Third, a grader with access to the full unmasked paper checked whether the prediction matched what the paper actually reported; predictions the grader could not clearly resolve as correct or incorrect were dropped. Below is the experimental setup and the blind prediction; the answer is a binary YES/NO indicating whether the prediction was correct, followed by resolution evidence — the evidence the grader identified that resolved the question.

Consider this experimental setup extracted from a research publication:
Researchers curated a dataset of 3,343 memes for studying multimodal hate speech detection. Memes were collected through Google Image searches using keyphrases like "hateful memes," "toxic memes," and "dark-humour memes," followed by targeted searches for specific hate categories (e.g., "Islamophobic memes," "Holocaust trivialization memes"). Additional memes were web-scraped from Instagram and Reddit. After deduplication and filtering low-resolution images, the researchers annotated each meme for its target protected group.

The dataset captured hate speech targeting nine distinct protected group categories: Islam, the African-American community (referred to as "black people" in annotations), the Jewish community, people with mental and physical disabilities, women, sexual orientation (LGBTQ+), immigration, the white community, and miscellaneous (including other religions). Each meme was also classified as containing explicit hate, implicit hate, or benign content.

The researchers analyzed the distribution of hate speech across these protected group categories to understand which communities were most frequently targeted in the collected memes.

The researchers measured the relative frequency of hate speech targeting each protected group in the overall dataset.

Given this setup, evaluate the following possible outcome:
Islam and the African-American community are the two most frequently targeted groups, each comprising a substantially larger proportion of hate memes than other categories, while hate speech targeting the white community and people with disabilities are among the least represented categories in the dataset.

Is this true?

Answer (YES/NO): NO